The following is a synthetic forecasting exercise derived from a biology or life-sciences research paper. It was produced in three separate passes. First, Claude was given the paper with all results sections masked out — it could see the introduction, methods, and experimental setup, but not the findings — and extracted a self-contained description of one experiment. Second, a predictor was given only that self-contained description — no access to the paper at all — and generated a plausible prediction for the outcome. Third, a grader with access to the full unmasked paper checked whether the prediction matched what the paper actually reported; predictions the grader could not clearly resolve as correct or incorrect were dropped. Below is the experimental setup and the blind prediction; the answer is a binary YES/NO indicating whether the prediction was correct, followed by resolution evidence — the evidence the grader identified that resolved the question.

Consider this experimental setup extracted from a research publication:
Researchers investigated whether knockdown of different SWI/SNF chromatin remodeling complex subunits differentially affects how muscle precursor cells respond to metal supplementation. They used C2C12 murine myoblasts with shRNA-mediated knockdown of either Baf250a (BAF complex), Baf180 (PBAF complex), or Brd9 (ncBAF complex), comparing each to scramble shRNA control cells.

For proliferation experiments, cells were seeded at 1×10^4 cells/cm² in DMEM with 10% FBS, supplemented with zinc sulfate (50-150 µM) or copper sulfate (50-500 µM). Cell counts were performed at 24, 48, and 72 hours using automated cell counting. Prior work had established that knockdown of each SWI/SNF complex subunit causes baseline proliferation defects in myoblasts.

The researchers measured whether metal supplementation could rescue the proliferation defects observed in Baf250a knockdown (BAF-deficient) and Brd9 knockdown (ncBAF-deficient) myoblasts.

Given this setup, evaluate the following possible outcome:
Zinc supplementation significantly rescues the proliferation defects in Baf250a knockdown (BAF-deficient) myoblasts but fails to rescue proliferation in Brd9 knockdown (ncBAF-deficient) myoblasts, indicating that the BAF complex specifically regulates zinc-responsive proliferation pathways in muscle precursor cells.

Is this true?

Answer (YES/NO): NO